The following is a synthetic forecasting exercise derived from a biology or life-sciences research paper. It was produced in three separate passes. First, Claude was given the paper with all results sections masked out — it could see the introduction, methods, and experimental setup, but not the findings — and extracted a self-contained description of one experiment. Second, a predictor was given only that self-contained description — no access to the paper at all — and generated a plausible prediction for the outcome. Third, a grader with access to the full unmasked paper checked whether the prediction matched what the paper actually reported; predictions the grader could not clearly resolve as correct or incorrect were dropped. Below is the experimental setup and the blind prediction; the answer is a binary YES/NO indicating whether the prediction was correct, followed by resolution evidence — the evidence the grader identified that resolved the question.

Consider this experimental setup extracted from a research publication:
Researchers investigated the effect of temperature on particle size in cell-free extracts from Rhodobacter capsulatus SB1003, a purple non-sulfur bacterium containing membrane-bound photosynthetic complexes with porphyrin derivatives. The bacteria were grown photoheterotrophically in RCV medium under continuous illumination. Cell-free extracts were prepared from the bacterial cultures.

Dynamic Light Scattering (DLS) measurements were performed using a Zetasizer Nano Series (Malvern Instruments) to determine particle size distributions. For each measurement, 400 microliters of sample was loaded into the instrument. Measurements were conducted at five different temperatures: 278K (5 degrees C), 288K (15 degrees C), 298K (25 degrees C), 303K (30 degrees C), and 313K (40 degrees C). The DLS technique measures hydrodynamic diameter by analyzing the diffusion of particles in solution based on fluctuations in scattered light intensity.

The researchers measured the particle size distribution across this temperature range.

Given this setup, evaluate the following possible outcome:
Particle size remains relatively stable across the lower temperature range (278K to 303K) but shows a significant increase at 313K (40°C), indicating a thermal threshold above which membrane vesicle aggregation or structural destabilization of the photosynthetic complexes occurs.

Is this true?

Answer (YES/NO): NO